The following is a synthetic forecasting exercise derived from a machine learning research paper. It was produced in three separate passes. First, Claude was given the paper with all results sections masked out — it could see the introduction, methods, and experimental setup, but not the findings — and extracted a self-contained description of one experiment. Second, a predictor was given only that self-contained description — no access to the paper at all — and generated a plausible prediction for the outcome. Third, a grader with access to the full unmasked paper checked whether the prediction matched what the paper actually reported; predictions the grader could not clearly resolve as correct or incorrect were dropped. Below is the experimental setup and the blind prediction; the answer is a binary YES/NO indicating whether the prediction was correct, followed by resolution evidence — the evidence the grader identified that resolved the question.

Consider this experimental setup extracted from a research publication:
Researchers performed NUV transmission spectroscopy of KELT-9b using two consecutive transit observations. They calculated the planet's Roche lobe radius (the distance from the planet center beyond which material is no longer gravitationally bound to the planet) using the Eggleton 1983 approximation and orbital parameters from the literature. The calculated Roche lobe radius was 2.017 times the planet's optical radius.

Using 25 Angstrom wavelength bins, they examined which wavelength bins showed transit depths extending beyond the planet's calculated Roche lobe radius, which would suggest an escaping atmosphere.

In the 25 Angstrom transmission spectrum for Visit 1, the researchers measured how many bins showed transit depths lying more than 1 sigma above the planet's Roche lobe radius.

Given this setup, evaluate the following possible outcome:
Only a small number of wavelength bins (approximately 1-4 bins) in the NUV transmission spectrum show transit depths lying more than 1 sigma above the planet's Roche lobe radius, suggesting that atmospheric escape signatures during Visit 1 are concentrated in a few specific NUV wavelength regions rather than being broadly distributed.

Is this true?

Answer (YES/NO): YES